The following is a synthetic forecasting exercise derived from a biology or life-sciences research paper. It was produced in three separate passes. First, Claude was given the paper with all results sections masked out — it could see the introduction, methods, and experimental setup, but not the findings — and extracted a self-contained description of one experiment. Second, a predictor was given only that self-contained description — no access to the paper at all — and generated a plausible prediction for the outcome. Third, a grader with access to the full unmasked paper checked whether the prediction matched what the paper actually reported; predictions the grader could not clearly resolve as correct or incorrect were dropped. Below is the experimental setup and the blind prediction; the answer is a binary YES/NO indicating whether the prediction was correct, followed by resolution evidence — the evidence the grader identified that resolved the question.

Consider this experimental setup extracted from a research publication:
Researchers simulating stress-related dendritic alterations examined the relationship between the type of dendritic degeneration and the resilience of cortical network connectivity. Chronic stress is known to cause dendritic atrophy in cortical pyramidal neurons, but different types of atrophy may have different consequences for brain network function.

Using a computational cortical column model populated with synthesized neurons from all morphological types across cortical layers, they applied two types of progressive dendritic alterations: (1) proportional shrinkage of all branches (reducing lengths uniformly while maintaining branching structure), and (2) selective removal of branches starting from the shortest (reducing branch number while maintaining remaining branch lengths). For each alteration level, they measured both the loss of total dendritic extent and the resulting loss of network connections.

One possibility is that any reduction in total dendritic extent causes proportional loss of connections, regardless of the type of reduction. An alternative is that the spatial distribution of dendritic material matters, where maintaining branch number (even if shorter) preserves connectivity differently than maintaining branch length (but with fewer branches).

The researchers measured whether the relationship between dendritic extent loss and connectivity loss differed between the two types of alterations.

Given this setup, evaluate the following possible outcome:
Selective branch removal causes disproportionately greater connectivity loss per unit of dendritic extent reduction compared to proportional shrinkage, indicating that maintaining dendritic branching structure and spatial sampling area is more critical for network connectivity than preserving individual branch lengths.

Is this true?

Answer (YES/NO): NO